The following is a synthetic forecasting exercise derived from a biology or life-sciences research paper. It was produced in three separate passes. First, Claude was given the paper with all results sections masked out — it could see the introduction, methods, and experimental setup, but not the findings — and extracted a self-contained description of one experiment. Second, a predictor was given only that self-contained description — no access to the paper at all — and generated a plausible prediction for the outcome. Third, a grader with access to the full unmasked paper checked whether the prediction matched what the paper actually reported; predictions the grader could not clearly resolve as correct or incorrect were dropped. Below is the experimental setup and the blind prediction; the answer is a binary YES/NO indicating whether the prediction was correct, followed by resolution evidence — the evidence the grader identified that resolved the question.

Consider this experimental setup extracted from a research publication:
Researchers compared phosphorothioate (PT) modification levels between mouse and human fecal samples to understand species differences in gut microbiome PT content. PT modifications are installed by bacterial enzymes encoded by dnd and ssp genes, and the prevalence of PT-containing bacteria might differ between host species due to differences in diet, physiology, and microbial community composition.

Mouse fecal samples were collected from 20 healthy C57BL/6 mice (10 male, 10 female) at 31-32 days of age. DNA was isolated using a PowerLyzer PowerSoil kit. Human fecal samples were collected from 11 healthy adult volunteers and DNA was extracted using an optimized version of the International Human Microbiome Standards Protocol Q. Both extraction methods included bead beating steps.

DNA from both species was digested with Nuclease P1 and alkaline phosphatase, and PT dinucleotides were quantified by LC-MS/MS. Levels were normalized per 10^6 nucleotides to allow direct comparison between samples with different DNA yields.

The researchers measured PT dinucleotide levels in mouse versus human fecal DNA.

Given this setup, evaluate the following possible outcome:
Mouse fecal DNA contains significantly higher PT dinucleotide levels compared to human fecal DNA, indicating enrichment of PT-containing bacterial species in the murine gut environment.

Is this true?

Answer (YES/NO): NO